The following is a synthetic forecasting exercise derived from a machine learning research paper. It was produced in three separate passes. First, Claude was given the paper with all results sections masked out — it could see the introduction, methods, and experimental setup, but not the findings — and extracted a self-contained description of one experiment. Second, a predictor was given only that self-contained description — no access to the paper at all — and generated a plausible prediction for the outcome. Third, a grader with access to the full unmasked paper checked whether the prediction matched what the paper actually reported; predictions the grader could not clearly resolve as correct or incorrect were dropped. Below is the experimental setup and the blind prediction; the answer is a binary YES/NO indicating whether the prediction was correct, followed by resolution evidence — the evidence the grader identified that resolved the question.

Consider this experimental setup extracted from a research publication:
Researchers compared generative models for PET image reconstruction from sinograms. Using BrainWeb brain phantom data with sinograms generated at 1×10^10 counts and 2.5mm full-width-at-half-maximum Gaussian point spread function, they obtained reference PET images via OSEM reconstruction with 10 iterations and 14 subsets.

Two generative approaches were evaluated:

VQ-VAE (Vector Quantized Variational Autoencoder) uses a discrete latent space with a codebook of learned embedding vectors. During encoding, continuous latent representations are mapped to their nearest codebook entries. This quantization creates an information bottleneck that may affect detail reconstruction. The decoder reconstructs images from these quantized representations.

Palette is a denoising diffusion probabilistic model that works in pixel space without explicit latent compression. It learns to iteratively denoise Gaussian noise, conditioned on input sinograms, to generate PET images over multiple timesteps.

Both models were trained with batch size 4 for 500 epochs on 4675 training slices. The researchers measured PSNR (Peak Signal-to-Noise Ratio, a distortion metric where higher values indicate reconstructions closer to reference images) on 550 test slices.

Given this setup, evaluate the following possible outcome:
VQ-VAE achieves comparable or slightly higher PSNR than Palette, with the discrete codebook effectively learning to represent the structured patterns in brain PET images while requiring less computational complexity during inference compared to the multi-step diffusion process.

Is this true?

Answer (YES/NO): NO